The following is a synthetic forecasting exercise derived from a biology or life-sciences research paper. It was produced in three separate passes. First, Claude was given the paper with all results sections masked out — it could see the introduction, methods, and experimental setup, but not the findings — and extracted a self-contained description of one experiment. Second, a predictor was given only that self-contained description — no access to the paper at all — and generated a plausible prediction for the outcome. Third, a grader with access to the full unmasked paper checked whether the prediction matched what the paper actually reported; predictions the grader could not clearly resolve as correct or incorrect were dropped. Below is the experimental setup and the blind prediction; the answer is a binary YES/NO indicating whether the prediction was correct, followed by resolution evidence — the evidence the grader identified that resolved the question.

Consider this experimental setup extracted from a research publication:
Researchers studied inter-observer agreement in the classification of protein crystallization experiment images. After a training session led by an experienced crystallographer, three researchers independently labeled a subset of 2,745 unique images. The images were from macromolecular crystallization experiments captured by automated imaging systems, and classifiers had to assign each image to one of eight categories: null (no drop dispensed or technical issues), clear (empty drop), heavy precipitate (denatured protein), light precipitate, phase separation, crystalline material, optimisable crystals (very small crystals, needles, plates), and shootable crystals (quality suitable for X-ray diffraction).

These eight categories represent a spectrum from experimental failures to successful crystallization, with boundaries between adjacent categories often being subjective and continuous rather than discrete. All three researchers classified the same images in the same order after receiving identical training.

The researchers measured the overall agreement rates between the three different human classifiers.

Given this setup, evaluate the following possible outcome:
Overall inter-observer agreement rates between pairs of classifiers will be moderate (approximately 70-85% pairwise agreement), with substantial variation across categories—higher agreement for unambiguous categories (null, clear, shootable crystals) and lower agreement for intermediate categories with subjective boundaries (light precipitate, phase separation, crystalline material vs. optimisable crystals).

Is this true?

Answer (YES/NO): NO